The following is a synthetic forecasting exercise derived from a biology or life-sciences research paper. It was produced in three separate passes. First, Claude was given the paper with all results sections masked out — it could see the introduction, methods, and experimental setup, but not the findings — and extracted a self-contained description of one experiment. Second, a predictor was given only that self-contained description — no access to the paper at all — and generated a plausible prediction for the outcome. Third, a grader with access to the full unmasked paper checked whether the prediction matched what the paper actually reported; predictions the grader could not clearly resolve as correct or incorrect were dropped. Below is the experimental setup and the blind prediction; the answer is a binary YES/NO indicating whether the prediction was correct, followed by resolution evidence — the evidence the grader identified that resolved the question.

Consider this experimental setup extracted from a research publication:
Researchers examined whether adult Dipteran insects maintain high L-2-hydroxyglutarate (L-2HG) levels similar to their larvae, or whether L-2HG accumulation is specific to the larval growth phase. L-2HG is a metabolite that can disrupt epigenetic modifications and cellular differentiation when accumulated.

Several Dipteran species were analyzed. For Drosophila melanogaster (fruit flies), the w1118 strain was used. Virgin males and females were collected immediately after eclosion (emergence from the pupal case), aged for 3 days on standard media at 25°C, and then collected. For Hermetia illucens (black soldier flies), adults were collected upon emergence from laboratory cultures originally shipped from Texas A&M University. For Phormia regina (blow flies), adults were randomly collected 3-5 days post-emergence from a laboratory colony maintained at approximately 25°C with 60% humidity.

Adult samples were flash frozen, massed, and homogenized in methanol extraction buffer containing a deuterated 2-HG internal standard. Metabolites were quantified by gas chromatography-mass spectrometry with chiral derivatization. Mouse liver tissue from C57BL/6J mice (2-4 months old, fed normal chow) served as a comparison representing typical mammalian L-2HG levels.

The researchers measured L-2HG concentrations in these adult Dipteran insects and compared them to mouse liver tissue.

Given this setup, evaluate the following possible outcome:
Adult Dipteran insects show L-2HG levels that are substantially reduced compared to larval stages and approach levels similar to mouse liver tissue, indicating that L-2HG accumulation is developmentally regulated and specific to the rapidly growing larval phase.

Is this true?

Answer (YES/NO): YES